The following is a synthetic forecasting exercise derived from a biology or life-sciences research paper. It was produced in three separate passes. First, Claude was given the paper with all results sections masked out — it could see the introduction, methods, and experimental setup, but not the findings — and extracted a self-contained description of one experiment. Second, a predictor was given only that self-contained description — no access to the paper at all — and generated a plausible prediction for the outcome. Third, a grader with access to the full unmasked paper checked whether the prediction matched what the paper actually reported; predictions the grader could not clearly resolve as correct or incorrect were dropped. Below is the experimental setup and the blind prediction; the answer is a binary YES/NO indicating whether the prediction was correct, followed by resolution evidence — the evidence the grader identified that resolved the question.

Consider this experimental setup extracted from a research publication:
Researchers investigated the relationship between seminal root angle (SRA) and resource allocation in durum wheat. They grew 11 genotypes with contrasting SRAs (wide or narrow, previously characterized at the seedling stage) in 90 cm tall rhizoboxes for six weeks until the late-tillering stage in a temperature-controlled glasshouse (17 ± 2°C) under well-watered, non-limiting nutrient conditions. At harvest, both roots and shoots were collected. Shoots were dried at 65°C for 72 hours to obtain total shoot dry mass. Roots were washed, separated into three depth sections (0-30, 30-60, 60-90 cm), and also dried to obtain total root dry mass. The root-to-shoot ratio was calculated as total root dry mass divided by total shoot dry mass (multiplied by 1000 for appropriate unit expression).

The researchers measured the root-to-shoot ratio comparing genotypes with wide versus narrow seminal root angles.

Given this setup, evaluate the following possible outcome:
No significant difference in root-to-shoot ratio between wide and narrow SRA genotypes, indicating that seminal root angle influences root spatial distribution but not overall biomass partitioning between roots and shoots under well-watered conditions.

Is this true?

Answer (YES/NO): YES